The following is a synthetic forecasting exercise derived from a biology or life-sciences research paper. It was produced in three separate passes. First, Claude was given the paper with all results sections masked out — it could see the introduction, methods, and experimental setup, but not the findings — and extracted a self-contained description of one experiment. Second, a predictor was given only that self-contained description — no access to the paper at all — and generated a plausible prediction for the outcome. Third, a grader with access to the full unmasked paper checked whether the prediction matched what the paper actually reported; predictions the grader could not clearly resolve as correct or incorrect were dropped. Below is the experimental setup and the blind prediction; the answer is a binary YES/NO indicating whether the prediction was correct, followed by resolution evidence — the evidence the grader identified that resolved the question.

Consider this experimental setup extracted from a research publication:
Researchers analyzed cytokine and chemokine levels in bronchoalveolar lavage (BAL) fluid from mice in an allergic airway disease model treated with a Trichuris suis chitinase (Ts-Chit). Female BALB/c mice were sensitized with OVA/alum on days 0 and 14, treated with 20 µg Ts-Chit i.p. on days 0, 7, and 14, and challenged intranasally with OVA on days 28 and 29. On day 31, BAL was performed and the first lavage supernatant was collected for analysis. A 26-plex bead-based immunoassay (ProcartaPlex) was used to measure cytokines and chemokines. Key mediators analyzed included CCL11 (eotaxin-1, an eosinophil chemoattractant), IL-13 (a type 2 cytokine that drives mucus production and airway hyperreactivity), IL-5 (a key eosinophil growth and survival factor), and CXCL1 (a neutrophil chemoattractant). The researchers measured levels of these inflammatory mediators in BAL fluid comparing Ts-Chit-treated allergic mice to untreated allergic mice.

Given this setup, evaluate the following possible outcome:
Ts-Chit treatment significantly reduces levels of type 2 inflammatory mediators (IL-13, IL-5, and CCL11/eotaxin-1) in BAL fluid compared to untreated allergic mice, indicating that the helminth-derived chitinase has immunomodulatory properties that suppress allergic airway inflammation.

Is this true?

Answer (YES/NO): NO